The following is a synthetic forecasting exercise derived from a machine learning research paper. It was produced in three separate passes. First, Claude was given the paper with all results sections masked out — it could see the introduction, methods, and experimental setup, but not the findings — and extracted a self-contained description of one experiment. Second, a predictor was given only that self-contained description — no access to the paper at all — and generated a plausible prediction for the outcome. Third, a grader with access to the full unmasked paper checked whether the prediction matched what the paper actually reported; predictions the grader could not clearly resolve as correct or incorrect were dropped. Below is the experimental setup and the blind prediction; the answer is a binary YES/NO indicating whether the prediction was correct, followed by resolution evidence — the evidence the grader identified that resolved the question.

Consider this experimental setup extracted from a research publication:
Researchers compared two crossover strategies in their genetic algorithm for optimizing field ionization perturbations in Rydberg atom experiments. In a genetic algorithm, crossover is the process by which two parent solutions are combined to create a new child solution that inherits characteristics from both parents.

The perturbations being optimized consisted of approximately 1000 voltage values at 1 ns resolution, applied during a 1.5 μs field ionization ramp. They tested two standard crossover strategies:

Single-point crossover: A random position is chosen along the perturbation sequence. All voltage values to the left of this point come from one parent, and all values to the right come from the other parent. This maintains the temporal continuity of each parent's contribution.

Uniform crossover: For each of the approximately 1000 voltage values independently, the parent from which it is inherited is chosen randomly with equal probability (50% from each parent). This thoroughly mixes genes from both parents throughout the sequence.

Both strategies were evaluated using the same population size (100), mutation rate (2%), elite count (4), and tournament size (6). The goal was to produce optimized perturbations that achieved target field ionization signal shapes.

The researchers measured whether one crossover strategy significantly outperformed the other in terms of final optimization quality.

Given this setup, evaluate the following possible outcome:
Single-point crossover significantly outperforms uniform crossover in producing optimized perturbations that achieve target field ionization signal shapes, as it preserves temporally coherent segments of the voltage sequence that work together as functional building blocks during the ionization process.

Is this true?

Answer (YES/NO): NO